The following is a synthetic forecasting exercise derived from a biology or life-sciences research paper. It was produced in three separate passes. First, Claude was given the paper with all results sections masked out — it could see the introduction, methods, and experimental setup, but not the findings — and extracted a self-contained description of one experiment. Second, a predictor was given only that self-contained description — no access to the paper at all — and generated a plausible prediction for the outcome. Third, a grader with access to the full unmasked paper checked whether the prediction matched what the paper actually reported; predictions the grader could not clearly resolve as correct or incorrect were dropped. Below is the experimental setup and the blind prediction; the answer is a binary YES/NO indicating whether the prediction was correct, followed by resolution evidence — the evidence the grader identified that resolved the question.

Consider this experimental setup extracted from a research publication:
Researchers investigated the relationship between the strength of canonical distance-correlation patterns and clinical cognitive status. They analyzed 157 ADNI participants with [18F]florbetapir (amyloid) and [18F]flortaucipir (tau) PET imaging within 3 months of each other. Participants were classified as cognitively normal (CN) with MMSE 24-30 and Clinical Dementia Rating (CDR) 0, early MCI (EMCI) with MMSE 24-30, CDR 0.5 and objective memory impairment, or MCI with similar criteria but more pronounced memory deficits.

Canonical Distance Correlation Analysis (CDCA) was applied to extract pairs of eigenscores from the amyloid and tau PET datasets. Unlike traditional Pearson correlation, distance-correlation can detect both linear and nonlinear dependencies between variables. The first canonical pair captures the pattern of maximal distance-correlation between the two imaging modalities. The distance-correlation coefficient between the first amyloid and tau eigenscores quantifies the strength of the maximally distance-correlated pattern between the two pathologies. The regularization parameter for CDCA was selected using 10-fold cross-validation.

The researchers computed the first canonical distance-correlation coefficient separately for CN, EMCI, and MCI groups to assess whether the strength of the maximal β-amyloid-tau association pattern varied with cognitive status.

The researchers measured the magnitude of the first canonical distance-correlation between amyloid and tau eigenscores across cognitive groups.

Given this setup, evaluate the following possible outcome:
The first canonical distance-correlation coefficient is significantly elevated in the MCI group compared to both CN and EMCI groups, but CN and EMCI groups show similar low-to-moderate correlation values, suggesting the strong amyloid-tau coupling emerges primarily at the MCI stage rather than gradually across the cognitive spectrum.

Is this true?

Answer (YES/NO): NO